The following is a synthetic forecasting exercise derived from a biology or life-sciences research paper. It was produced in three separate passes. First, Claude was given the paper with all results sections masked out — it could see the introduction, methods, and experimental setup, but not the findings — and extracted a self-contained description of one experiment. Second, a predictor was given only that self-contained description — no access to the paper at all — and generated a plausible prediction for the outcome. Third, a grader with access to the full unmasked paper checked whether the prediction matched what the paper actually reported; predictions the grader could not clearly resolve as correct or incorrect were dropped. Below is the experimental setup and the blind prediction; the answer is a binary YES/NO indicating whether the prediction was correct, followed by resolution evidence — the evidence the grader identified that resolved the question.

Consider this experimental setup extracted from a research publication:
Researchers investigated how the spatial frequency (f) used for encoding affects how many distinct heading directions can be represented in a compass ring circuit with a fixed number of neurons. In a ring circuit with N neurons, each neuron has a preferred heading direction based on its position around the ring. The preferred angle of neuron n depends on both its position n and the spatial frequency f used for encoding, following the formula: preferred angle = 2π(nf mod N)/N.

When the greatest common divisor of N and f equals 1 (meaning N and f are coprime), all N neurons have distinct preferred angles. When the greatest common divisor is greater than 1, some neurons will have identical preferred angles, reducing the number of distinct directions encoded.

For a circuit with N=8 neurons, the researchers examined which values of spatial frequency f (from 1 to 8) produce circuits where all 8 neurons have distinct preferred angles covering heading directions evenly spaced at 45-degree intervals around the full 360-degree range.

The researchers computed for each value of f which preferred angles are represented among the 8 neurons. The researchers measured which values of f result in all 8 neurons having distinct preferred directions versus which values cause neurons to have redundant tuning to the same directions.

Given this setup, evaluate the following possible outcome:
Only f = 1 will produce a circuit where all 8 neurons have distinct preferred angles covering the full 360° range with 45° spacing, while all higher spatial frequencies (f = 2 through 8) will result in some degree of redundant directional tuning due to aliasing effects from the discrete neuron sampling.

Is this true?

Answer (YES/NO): NO